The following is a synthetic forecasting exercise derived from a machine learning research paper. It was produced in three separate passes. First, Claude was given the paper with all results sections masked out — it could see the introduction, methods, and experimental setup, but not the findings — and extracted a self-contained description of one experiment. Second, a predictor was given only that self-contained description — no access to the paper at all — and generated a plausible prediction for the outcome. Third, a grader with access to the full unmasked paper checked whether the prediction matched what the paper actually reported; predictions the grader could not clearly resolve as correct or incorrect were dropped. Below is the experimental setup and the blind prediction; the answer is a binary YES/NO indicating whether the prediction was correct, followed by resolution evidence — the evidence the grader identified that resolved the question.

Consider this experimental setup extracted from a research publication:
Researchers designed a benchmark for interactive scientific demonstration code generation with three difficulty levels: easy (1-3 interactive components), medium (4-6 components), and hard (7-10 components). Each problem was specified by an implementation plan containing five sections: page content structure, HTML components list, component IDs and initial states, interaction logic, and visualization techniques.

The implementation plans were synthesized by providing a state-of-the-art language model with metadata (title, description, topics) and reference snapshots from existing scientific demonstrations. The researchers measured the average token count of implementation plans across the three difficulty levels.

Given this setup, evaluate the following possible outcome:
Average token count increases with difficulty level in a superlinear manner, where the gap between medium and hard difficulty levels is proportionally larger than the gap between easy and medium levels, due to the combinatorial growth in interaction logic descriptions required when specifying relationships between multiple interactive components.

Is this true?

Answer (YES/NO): NO